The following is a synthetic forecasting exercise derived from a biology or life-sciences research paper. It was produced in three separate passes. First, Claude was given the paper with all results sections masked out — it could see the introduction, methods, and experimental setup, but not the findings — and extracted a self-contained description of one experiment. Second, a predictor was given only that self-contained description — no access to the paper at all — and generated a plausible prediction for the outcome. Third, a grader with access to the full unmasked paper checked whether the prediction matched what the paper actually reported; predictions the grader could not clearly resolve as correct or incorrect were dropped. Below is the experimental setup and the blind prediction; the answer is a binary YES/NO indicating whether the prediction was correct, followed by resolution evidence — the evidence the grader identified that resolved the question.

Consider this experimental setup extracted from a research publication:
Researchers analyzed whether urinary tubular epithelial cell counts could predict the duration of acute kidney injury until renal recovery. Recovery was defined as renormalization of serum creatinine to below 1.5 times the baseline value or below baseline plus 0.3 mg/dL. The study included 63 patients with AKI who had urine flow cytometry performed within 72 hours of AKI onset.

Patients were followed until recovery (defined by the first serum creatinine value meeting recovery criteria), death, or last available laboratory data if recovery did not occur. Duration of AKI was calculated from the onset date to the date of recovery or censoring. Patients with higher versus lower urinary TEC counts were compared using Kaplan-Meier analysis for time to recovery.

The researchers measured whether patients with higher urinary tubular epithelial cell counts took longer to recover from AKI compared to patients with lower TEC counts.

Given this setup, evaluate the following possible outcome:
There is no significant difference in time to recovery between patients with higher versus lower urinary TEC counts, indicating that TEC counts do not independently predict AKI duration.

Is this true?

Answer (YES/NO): NO